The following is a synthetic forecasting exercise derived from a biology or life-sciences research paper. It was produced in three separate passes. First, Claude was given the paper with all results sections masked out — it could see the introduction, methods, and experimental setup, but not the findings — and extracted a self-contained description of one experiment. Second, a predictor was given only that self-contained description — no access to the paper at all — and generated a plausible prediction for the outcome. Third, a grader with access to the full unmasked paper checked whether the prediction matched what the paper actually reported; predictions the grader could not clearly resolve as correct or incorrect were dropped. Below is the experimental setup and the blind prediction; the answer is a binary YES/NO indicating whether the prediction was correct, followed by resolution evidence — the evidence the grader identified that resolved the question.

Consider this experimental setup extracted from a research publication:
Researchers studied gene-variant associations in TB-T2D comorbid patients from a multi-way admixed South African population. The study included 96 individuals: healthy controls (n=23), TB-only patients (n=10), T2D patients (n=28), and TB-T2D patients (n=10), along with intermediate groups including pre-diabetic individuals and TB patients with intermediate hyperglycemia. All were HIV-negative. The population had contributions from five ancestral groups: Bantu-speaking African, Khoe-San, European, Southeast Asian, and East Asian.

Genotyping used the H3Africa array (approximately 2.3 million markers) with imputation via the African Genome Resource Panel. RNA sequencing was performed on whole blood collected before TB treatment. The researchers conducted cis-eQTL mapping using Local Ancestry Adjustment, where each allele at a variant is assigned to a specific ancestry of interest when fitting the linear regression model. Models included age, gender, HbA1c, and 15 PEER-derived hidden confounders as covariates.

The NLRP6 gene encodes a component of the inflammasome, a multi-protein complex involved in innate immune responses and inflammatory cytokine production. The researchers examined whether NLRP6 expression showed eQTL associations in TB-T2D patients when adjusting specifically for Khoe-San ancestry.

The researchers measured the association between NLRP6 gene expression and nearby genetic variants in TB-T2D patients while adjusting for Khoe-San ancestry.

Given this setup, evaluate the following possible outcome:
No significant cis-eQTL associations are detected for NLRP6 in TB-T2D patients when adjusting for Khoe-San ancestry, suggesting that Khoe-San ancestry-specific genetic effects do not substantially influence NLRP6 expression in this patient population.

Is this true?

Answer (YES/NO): NO